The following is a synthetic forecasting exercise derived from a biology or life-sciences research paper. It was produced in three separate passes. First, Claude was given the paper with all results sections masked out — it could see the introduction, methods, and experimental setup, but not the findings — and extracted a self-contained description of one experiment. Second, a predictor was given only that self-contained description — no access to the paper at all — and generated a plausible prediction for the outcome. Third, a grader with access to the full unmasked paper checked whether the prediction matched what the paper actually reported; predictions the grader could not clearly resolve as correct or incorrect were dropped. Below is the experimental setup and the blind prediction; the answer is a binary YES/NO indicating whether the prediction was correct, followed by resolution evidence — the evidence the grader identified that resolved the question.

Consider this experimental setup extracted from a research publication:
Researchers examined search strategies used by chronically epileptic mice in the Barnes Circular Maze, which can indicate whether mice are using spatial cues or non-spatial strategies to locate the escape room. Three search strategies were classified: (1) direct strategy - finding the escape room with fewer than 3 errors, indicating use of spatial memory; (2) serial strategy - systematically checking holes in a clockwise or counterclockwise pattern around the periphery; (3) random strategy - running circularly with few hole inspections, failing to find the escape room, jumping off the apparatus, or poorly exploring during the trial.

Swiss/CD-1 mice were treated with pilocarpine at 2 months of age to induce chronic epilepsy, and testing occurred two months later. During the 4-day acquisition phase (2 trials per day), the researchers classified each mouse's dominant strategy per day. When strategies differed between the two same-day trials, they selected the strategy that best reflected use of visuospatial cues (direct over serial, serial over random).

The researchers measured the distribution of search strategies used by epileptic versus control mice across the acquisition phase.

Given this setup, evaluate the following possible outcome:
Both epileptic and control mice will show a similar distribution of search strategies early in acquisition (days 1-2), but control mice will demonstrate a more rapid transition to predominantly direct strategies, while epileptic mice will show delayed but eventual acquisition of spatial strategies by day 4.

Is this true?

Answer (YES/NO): NO